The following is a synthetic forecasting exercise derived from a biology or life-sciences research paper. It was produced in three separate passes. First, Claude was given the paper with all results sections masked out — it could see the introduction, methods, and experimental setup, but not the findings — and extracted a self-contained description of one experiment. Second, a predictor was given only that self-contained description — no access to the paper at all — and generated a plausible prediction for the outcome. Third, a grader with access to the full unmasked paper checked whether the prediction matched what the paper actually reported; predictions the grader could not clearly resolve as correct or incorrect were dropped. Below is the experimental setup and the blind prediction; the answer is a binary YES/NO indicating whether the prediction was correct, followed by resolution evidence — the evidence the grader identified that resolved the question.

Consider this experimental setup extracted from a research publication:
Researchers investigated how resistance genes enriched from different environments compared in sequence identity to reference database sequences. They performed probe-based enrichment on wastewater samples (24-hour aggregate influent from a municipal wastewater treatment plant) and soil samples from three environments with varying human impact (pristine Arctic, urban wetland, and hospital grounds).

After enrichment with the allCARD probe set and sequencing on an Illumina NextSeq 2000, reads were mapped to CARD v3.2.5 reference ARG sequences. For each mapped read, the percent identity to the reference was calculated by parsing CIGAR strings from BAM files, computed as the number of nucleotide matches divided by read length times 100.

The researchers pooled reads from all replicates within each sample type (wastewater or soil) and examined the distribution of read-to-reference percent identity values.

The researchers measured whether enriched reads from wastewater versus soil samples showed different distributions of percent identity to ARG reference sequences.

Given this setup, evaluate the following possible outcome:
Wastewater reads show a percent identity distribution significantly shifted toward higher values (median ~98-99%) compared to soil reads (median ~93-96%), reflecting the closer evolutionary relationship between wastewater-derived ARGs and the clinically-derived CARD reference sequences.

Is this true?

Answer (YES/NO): NO